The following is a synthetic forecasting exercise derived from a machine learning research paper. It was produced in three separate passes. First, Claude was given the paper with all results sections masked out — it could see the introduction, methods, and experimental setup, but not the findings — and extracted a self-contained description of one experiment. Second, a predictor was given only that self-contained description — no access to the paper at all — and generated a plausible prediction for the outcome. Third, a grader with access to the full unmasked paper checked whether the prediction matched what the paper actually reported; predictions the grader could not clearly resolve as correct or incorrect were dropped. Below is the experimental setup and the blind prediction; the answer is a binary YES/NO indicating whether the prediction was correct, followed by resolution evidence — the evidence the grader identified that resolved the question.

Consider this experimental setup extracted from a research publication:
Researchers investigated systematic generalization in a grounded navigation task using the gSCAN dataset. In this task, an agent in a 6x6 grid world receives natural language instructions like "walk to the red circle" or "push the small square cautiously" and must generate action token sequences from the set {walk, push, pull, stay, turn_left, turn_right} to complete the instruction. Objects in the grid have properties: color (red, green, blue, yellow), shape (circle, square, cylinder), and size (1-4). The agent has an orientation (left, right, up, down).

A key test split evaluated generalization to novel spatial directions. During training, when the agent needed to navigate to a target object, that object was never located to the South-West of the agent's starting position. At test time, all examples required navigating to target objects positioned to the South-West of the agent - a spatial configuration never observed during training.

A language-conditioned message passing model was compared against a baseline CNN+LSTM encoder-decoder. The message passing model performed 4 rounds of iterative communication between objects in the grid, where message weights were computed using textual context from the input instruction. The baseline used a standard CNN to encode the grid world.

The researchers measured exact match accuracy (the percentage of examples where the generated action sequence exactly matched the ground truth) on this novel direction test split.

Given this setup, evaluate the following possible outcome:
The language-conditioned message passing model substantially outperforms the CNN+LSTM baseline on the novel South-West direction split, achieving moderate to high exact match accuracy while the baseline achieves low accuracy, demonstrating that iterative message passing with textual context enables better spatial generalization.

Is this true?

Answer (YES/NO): NO